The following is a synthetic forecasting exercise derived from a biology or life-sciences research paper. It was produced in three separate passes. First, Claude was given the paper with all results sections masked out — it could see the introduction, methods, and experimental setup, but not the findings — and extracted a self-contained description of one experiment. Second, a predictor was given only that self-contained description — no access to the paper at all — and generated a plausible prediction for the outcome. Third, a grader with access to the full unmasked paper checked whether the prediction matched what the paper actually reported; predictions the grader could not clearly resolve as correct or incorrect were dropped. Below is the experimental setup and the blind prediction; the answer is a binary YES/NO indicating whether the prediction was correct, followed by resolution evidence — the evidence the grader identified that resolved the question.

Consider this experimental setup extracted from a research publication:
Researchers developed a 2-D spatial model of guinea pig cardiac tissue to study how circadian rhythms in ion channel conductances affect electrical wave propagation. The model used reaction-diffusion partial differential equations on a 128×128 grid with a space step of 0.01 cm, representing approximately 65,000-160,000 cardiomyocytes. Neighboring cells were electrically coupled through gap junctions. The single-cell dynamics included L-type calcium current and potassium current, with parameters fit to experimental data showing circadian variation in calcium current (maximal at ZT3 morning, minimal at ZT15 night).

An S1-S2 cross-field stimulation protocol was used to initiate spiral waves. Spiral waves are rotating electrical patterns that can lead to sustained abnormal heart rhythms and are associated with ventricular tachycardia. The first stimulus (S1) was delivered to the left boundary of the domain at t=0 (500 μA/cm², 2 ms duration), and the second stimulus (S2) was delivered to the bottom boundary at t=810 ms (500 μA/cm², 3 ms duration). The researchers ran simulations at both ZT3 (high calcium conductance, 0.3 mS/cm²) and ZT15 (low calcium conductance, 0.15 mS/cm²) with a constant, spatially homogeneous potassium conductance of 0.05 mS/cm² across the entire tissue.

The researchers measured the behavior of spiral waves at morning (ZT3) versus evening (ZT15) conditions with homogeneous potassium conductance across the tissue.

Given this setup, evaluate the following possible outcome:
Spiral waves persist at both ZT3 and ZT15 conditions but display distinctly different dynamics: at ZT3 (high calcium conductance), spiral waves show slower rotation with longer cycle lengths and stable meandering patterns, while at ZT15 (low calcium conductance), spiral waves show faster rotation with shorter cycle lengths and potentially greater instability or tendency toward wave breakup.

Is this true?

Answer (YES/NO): NO